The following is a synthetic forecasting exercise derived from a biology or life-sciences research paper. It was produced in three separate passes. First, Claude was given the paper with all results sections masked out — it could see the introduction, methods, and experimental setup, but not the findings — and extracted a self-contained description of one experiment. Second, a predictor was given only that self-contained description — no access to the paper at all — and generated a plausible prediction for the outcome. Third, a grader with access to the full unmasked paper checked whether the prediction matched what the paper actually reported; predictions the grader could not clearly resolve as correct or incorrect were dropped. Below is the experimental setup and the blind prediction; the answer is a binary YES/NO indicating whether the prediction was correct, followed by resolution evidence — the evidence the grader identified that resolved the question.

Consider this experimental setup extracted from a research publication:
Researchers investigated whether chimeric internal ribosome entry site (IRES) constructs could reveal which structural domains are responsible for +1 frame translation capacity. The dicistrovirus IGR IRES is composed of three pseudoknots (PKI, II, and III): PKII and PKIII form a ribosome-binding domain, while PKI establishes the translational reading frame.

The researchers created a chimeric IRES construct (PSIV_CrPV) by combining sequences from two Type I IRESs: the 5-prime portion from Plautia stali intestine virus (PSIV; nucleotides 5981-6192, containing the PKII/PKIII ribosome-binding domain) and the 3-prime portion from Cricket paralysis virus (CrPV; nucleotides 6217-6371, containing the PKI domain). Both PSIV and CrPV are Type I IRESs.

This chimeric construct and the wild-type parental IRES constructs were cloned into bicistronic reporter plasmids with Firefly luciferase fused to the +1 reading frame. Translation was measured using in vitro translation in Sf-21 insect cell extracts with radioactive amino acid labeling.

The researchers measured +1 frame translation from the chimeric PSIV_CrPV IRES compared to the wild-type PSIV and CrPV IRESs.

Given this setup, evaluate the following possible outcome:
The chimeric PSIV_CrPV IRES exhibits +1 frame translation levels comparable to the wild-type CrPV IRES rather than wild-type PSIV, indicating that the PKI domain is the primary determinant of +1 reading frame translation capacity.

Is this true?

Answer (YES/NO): NO